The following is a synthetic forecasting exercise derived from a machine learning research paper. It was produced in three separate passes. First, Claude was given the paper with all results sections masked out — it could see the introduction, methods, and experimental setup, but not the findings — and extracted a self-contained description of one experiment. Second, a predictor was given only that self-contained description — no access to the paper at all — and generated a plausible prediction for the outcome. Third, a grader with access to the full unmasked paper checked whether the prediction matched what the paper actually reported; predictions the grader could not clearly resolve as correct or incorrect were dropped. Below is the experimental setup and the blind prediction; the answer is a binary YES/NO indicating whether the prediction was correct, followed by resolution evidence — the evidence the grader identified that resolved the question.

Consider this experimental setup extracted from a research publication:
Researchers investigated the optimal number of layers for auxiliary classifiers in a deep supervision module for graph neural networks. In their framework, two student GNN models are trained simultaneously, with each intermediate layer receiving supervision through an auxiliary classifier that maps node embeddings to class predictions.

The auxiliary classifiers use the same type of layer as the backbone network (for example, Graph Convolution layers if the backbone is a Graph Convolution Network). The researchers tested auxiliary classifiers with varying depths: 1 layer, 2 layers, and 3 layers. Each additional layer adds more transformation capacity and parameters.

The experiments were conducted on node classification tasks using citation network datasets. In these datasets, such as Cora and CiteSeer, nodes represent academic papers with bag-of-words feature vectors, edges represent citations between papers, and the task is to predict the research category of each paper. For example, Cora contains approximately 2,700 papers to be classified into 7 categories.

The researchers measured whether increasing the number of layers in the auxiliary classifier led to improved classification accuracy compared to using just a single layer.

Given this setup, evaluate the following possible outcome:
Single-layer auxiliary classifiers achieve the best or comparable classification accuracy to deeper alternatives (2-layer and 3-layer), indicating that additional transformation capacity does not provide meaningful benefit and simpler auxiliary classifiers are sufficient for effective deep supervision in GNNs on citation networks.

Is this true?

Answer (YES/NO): NO